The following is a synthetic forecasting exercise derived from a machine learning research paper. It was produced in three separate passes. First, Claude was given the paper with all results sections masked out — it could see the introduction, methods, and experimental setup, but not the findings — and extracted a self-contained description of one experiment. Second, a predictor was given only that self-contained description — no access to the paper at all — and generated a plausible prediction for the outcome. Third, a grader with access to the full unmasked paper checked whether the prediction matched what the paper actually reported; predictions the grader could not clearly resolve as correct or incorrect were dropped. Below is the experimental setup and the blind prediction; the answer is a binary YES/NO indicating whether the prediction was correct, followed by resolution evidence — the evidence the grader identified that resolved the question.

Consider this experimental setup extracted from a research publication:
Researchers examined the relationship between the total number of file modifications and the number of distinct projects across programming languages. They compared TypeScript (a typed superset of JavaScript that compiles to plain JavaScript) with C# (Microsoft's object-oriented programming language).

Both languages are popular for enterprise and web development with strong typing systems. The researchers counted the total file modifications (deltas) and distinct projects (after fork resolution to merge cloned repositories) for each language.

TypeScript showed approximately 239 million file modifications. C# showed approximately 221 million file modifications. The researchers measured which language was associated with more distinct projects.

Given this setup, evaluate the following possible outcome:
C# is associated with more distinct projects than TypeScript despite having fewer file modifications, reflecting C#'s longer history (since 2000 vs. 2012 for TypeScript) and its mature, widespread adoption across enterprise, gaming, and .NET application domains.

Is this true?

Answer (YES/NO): YES